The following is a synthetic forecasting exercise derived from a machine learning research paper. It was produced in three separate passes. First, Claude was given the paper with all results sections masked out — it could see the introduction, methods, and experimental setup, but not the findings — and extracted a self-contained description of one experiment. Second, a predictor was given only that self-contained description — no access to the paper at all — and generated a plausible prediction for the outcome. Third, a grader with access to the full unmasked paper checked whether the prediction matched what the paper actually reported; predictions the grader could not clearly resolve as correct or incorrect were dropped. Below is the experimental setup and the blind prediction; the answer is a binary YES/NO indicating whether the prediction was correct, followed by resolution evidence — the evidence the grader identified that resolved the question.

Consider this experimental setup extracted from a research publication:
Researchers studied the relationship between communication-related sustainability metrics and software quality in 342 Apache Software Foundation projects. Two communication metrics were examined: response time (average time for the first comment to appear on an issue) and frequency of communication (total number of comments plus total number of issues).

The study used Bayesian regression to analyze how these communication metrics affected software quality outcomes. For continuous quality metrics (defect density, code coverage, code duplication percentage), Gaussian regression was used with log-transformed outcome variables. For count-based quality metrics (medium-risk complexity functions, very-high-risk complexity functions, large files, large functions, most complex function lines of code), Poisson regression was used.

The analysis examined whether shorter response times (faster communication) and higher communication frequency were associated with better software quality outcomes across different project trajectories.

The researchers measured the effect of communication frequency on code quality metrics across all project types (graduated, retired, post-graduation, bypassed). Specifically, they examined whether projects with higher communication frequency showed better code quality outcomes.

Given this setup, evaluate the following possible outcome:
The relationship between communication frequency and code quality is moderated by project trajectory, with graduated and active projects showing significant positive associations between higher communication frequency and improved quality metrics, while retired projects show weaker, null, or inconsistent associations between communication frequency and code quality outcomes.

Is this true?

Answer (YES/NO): NO